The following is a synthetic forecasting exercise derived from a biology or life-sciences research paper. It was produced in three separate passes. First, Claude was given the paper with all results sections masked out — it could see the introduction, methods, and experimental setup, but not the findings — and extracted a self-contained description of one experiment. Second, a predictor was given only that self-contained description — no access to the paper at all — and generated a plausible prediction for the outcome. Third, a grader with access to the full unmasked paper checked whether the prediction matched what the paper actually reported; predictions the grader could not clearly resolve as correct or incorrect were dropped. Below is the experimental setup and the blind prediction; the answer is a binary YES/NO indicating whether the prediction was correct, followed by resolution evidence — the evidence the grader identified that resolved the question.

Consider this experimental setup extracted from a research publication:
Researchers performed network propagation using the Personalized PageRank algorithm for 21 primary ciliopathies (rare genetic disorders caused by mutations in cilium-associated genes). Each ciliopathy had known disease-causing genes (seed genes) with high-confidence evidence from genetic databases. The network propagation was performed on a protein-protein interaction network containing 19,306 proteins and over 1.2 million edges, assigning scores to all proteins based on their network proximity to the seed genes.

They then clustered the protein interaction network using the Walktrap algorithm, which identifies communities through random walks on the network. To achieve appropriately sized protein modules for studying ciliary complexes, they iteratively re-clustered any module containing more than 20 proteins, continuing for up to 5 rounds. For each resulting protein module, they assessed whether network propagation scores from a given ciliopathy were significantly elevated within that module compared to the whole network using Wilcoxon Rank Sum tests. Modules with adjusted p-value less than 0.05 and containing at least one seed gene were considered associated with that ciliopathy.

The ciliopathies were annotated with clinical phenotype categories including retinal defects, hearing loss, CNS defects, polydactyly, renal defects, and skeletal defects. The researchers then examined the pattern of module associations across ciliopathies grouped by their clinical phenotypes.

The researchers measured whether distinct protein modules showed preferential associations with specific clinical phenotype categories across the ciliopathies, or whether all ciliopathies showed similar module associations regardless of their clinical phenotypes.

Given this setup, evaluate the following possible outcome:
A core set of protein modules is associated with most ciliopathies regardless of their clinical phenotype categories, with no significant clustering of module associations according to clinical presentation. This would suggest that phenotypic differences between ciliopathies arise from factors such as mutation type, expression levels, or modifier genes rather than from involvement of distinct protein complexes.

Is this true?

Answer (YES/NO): NO